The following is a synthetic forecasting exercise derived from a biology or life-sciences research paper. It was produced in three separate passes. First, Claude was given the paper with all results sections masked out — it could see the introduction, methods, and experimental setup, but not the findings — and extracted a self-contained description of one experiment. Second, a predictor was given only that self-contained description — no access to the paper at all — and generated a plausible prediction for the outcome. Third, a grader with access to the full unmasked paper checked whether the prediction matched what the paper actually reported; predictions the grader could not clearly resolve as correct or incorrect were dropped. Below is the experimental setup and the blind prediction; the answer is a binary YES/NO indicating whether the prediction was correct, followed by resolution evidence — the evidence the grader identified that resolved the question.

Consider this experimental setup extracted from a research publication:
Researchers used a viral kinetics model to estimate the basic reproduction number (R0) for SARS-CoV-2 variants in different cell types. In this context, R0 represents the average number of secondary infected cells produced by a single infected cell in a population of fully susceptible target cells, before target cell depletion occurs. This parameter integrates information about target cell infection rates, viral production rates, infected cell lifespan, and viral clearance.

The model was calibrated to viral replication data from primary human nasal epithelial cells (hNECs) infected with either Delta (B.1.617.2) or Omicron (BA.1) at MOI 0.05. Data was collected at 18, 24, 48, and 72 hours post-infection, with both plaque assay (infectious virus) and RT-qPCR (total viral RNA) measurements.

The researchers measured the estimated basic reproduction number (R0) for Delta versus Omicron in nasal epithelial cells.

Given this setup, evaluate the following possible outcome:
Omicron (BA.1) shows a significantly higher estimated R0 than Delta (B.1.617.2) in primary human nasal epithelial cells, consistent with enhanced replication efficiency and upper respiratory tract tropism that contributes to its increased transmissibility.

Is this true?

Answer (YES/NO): YES